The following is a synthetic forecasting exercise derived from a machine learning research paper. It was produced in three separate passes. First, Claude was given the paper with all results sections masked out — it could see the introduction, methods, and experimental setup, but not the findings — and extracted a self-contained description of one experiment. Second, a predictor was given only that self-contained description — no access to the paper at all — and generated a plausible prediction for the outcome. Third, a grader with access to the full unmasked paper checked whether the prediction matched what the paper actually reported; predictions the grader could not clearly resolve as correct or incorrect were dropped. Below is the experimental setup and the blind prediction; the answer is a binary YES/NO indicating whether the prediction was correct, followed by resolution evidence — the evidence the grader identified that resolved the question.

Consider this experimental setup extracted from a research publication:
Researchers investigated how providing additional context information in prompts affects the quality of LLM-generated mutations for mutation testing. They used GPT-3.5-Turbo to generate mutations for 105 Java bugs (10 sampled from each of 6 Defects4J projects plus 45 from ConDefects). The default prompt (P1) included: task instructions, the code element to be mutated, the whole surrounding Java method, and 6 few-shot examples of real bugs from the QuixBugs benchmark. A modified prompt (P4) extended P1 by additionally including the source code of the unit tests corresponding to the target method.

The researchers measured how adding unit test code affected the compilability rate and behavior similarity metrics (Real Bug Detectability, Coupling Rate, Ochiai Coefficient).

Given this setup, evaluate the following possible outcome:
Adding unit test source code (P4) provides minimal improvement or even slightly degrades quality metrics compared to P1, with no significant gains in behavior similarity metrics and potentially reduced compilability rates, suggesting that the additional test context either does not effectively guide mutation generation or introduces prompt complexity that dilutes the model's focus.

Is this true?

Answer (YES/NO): NO